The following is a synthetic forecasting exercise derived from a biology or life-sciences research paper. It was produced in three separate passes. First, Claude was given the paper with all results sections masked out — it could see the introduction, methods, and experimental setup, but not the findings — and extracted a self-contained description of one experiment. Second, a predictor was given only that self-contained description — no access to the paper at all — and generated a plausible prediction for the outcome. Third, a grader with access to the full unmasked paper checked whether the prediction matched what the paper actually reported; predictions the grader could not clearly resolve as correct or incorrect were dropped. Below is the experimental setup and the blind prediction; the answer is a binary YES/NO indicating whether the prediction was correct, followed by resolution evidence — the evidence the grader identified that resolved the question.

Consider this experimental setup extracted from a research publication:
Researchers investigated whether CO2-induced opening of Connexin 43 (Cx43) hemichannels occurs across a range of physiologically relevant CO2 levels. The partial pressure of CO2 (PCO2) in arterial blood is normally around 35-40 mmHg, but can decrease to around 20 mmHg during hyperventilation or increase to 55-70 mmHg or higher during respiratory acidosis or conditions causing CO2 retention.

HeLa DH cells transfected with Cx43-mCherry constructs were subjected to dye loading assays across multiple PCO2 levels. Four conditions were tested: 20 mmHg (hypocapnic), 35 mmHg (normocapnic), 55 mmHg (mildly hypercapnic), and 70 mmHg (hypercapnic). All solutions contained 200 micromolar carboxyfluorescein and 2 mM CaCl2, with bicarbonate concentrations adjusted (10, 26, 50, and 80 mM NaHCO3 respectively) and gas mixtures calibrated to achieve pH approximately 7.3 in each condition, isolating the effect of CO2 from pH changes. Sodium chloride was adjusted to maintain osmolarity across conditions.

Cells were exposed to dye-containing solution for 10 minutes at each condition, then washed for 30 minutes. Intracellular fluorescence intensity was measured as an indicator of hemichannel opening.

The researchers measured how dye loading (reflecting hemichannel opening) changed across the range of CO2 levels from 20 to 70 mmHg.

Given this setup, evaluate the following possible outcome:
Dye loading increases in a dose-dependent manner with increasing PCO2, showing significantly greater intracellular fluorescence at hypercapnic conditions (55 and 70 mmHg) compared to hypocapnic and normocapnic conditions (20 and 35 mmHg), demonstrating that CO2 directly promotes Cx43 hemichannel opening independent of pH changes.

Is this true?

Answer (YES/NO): NO